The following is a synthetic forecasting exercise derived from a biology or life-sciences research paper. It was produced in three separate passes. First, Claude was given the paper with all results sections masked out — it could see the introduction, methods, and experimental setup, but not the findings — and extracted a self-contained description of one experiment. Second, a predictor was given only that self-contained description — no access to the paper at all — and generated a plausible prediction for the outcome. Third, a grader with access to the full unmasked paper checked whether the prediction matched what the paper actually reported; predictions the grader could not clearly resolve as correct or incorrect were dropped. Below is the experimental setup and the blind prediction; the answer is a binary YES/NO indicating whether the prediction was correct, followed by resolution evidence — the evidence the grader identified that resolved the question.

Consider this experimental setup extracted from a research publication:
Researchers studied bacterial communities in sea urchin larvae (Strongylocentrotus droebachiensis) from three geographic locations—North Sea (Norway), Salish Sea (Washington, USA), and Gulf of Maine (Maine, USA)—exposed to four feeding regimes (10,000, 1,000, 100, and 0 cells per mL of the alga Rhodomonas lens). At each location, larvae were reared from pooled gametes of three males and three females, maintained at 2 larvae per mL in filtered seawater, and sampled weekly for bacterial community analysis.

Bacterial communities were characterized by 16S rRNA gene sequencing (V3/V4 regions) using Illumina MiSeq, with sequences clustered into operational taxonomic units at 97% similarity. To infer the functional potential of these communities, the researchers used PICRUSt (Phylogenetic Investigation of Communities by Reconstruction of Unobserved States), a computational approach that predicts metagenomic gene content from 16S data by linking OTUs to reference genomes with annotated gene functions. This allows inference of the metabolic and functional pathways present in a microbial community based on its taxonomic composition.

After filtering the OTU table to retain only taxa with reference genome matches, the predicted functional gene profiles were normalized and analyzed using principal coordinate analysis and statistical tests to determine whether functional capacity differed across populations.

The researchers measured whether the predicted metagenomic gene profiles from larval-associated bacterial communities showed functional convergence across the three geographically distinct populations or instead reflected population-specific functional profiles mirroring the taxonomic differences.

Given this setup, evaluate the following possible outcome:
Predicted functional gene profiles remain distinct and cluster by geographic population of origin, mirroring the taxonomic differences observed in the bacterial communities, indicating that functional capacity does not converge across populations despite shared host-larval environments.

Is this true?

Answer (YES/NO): YES